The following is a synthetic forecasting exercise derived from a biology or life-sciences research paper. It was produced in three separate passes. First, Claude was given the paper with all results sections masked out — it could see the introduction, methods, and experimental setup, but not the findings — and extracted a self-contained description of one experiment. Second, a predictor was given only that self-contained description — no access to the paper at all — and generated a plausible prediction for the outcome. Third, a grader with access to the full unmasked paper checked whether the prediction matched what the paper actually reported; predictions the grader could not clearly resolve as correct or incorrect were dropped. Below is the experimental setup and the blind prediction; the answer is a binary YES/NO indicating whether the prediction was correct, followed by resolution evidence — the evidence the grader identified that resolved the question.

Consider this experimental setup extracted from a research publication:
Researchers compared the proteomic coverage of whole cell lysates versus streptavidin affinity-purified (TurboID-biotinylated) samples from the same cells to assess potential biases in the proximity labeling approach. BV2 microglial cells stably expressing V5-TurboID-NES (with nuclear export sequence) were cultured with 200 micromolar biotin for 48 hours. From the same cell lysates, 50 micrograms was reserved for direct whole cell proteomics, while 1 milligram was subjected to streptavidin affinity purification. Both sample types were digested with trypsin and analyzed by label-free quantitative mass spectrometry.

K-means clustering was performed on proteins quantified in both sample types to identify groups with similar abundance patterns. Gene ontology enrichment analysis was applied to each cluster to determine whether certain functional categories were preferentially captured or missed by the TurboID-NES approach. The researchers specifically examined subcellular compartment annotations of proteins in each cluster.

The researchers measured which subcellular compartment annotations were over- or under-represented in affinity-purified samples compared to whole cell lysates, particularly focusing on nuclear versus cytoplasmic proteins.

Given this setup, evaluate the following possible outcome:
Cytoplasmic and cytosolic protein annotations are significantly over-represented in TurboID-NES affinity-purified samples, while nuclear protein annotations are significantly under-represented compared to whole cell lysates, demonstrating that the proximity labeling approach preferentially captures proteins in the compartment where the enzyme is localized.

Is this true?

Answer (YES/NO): YES